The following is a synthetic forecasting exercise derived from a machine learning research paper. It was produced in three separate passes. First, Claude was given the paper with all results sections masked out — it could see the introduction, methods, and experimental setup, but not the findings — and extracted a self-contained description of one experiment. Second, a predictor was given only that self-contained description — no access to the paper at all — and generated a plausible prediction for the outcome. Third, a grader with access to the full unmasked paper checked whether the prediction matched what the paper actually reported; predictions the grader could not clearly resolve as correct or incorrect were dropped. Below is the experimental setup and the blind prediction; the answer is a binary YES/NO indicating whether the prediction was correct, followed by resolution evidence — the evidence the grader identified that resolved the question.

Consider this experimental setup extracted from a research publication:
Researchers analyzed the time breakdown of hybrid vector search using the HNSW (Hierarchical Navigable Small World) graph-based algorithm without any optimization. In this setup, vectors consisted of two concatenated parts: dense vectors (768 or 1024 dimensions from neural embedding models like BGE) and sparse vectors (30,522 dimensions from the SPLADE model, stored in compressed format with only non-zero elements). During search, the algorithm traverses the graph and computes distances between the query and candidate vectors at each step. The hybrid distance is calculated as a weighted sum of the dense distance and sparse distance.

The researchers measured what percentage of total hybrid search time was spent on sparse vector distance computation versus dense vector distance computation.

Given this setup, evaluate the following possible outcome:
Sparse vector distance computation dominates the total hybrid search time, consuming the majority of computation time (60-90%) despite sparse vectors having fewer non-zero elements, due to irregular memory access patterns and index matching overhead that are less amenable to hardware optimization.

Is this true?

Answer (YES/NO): YES